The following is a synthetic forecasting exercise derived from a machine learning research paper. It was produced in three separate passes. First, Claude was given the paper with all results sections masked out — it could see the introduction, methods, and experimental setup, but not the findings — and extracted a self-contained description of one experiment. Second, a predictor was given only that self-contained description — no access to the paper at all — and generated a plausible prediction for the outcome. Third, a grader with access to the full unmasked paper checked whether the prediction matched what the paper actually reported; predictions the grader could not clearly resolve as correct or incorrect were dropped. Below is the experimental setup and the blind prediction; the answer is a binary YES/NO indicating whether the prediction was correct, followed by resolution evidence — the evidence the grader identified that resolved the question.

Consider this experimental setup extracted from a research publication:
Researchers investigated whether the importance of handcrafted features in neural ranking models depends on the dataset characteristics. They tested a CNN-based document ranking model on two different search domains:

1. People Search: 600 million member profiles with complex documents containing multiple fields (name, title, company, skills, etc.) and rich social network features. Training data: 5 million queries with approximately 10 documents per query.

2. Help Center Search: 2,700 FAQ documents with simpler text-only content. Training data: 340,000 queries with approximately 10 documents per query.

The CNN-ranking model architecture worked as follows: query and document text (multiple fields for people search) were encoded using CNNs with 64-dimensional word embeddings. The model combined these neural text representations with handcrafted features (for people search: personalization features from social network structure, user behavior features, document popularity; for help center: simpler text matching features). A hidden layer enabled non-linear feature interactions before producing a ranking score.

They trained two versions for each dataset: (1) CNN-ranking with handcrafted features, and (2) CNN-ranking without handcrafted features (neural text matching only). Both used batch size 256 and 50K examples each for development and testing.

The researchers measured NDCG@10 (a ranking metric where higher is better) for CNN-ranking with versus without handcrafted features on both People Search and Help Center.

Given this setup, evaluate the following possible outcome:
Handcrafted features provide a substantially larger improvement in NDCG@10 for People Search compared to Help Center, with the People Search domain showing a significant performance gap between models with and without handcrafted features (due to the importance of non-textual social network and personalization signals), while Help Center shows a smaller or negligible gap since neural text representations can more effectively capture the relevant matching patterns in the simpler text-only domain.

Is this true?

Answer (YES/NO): YES